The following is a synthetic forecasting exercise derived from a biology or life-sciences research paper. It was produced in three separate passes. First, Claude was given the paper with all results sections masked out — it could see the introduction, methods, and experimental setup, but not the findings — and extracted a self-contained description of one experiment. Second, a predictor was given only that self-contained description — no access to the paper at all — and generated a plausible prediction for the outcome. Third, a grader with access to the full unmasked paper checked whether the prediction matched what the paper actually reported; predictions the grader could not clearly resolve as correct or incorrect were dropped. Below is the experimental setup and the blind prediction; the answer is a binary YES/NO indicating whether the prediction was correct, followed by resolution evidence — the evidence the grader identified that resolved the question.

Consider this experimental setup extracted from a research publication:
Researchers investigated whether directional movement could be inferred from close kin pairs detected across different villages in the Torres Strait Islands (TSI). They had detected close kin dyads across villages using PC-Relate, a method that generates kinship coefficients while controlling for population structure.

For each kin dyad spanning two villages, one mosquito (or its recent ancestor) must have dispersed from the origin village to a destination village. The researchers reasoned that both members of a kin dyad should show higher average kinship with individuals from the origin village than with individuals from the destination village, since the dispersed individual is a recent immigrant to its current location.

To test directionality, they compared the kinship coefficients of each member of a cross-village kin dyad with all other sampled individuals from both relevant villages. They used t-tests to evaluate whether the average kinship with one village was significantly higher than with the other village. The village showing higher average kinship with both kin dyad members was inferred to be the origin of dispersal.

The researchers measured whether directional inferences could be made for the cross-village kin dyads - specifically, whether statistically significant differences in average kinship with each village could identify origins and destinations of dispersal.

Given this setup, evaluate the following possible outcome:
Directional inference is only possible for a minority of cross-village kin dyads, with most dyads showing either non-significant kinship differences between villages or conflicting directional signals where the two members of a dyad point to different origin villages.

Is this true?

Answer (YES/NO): NO